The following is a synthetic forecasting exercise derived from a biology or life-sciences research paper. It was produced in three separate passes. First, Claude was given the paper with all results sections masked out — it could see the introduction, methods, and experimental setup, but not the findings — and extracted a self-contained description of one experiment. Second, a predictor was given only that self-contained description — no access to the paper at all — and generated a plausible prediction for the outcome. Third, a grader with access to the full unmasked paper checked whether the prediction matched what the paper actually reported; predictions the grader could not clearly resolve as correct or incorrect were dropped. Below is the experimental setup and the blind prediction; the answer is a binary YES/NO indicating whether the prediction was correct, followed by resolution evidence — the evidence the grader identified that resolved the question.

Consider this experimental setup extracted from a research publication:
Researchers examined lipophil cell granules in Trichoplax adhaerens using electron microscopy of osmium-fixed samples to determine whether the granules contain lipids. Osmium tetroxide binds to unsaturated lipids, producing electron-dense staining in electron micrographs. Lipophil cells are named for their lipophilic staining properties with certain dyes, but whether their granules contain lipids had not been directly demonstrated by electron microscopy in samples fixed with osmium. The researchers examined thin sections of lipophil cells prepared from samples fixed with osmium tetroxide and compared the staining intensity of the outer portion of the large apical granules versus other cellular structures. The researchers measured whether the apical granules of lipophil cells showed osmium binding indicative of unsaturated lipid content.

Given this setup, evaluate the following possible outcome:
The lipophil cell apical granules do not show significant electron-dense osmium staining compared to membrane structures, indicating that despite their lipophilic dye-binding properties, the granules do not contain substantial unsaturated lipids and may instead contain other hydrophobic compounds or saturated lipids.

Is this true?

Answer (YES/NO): NO